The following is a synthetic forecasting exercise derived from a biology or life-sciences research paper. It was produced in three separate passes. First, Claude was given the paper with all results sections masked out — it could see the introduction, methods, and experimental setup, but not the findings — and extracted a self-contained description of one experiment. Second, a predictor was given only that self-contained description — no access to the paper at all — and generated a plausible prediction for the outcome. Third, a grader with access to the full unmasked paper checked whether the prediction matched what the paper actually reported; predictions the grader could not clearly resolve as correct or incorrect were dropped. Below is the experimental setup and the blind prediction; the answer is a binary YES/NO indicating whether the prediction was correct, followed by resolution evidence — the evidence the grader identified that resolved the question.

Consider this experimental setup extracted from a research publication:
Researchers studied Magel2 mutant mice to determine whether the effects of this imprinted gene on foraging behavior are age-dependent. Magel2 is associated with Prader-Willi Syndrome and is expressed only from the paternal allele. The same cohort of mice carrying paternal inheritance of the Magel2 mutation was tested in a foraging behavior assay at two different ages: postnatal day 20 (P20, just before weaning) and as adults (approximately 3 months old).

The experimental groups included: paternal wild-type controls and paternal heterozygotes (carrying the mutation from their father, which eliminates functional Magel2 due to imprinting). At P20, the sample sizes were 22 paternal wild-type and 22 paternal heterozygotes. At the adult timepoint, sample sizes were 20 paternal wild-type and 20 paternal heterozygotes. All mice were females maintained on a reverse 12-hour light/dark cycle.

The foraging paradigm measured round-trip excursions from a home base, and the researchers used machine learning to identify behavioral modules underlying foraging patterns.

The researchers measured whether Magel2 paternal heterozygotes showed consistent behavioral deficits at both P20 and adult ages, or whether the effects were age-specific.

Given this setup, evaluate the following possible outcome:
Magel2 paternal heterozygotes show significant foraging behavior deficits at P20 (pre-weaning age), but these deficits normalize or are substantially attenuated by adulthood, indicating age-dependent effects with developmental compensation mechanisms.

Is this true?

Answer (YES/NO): NO